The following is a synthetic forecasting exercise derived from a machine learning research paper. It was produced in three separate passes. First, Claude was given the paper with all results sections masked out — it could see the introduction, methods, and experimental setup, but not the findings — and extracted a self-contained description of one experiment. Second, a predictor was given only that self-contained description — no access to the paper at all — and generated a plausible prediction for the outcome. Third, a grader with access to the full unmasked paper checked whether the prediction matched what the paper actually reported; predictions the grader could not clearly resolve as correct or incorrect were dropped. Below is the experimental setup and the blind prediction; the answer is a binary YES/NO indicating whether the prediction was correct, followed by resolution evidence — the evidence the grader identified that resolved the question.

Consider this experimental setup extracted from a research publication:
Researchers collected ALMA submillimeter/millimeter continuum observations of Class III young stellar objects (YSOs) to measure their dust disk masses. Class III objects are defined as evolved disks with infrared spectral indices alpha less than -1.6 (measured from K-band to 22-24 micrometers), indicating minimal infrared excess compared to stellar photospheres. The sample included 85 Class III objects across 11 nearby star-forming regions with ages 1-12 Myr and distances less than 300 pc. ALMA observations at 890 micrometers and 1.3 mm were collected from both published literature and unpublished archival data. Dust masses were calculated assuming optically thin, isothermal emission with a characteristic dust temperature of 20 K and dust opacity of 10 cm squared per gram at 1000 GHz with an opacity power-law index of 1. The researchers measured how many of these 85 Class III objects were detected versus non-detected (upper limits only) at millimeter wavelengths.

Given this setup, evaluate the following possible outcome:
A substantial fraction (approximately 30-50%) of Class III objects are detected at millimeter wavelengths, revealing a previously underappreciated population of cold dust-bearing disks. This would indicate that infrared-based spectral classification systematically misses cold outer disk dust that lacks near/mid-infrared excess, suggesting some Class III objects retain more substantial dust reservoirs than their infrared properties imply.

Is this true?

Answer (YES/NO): NO